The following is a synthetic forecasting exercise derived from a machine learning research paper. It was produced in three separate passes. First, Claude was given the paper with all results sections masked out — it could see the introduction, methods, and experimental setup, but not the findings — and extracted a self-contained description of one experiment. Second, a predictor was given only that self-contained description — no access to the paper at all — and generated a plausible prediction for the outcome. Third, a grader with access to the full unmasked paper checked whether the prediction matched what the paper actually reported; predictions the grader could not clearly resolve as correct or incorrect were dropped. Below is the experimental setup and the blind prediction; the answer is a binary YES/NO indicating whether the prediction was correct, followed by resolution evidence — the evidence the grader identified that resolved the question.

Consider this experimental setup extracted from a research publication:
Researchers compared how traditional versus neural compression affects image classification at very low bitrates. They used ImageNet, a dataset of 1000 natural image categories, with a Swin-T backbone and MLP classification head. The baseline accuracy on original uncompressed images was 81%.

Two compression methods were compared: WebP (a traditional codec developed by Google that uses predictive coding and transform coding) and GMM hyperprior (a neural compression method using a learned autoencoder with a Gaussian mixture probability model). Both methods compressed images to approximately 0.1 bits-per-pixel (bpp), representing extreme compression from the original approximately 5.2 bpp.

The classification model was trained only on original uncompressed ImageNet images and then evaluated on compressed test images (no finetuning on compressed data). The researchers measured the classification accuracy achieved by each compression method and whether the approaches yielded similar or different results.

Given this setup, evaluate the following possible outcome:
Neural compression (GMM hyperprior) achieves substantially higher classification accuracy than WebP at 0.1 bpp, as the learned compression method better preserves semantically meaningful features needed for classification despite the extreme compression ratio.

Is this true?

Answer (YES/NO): NO